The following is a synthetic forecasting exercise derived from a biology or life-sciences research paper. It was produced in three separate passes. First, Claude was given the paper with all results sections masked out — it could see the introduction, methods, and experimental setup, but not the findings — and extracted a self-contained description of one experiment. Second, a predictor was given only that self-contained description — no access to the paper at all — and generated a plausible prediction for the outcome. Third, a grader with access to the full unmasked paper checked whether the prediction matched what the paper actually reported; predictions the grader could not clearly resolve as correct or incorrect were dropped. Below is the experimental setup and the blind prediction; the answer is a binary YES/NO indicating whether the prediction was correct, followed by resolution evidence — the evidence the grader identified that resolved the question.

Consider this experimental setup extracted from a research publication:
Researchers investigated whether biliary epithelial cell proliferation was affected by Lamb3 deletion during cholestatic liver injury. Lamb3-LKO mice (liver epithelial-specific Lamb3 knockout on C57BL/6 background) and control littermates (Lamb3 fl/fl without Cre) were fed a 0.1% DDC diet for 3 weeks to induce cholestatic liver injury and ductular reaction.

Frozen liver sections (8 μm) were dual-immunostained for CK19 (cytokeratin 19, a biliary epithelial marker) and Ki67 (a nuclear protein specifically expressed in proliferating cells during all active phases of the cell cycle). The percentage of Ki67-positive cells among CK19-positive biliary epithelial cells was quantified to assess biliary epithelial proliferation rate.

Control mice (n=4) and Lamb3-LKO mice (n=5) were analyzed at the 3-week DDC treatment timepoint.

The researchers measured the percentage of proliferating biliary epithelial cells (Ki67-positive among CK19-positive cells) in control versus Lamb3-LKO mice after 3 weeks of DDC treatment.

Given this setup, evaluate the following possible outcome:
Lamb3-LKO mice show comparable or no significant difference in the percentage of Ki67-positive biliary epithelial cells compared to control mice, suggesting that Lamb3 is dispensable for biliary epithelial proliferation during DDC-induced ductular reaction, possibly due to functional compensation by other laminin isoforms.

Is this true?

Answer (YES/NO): YES